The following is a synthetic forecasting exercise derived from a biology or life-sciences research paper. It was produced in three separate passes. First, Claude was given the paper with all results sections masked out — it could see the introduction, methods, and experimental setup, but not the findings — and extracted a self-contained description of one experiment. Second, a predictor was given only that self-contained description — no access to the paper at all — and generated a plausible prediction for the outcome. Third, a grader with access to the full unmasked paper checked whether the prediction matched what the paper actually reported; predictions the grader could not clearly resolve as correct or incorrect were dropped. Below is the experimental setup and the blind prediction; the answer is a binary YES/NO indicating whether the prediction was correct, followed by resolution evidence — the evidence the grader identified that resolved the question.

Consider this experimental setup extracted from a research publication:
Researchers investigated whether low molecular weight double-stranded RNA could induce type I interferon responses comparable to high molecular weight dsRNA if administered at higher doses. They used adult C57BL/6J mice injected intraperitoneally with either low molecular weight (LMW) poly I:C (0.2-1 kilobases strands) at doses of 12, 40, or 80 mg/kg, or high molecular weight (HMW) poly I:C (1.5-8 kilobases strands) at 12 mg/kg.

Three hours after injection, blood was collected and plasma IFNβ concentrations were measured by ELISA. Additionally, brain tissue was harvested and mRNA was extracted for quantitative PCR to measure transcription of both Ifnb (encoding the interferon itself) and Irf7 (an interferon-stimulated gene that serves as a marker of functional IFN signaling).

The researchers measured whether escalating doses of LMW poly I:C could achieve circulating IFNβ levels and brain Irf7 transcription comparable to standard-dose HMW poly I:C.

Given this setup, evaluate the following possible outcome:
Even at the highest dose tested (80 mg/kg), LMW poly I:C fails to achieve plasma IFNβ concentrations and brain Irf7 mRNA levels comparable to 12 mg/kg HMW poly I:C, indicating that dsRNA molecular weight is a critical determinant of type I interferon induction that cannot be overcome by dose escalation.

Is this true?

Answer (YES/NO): YES